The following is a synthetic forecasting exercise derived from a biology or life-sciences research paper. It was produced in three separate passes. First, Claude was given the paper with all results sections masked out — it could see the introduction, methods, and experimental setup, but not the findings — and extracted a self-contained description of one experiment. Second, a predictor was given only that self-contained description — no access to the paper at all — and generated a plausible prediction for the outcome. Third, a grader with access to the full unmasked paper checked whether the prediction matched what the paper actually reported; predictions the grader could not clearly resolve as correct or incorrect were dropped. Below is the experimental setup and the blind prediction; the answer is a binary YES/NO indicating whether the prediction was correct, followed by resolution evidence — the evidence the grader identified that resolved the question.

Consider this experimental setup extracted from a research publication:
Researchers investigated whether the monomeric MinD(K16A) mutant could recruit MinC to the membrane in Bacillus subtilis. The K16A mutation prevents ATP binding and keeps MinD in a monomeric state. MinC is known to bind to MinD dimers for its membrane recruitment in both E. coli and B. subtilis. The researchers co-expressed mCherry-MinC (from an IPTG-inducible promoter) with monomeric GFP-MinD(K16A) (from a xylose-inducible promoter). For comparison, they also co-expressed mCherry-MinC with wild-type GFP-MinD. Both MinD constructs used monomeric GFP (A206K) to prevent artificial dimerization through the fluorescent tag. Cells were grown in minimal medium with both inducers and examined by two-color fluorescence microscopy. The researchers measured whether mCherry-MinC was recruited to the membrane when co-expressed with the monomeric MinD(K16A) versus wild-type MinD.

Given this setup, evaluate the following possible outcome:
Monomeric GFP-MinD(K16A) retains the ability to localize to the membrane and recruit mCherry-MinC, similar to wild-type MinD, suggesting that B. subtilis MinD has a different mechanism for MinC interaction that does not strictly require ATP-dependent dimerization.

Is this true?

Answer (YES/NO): NO